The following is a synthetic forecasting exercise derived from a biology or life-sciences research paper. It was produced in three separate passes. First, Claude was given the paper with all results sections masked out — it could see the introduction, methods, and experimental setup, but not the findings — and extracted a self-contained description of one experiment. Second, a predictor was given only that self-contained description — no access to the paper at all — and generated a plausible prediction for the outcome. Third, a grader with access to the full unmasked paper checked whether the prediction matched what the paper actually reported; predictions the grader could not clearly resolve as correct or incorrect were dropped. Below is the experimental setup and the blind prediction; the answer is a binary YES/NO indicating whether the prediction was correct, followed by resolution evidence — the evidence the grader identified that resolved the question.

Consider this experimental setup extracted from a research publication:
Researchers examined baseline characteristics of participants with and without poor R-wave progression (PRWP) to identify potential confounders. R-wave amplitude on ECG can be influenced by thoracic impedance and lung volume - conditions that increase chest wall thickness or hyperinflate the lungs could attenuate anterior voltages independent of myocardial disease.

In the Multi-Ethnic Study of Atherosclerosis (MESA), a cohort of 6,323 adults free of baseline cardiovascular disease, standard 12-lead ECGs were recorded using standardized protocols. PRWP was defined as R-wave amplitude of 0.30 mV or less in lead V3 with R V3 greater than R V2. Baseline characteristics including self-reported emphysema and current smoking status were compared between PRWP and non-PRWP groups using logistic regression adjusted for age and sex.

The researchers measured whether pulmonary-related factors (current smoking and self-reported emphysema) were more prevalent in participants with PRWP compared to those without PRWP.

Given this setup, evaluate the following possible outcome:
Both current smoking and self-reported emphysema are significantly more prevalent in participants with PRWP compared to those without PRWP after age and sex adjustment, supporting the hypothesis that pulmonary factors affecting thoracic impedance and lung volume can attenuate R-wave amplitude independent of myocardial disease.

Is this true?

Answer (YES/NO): YES